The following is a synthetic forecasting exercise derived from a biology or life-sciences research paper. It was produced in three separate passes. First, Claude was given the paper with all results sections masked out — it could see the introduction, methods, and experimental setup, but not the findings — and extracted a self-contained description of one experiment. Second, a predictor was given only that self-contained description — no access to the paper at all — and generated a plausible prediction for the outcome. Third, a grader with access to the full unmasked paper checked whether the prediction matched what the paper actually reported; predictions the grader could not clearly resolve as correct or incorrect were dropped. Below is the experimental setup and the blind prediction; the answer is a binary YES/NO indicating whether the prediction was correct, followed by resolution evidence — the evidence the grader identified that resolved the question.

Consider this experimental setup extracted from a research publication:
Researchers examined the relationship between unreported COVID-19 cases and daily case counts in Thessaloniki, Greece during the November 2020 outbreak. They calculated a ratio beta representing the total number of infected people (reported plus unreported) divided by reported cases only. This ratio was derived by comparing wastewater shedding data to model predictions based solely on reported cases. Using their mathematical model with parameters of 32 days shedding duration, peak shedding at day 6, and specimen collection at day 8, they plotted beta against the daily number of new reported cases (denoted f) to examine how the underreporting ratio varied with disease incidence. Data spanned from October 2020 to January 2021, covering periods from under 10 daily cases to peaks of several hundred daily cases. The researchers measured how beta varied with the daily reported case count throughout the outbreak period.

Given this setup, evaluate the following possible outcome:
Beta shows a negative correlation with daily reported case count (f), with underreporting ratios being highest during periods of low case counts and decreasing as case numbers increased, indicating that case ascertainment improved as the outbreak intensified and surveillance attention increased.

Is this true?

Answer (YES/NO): NO